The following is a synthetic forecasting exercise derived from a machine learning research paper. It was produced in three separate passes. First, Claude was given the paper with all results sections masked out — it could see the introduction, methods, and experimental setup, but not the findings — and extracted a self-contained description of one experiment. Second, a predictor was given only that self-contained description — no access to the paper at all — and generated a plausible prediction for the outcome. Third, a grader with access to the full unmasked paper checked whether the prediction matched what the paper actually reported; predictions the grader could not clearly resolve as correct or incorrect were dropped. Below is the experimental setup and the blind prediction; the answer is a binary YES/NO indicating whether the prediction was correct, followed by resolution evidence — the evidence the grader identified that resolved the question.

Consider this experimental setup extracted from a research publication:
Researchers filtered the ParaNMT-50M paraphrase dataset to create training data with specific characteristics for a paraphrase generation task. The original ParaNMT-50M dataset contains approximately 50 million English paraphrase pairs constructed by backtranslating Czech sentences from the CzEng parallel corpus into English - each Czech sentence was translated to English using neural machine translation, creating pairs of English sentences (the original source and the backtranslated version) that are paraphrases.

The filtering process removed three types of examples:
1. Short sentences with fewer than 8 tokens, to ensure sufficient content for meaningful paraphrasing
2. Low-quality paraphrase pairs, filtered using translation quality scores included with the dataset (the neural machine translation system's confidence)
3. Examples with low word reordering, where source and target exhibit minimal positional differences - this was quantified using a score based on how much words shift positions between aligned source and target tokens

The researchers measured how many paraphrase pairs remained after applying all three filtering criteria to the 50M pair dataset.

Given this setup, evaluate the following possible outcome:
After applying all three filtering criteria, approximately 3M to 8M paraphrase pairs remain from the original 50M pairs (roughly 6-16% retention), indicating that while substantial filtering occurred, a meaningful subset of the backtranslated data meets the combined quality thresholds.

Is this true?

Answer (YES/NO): NO